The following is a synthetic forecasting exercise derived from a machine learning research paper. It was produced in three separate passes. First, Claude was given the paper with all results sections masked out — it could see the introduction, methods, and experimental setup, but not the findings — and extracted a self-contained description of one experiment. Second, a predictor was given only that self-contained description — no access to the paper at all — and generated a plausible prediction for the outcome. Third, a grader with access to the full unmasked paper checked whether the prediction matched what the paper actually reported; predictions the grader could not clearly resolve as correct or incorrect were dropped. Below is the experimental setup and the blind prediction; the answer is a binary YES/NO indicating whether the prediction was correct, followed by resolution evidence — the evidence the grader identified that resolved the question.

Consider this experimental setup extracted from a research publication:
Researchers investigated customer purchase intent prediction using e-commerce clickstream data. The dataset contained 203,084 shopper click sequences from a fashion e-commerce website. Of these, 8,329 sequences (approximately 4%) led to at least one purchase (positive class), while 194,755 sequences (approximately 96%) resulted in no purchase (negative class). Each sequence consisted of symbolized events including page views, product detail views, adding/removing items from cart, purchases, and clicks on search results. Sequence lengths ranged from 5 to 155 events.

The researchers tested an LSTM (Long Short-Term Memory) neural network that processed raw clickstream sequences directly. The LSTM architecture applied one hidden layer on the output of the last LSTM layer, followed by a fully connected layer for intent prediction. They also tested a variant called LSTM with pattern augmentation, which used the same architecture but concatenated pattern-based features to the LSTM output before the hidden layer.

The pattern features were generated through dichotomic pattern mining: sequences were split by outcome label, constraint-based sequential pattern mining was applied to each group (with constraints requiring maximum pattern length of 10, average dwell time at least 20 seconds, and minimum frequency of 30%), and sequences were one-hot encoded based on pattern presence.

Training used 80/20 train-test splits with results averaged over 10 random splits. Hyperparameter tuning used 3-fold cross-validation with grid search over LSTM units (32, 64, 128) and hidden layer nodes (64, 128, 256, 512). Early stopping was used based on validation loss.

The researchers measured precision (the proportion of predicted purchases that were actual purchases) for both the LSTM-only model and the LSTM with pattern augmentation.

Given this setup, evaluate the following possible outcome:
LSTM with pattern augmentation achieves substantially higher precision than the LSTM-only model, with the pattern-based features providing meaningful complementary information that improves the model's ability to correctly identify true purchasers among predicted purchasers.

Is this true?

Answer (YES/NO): NO